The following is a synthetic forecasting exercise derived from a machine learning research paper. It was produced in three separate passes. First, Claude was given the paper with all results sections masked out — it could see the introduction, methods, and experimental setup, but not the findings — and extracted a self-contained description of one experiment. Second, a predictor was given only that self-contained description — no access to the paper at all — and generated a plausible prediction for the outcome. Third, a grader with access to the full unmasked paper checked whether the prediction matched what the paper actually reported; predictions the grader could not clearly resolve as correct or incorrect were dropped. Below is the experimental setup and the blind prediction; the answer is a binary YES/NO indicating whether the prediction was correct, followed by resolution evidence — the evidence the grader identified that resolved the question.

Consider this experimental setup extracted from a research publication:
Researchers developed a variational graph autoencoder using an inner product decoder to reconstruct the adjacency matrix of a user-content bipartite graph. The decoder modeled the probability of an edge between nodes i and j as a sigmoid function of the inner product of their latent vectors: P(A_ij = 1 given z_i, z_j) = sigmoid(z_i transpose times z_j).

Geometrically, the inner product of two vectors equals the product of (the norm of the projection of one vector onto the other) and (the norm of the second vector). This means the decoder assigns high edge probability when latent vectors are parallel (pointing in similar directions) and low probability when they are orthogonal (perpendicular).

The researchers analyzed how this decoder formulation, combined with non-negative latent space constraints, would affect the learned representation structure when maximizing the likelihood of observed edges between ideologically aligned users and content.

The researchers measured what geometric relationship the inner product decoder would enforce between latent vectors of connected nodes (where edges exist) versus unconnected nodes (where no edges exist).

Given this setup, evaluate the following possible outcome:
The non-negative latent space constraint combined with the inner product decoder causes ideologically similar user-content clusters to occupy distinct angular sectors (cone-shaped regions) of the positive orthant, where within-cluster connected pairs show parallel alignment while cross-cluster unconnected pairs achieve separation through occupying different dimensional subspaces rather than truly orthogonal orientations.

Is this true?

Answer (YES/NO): NO